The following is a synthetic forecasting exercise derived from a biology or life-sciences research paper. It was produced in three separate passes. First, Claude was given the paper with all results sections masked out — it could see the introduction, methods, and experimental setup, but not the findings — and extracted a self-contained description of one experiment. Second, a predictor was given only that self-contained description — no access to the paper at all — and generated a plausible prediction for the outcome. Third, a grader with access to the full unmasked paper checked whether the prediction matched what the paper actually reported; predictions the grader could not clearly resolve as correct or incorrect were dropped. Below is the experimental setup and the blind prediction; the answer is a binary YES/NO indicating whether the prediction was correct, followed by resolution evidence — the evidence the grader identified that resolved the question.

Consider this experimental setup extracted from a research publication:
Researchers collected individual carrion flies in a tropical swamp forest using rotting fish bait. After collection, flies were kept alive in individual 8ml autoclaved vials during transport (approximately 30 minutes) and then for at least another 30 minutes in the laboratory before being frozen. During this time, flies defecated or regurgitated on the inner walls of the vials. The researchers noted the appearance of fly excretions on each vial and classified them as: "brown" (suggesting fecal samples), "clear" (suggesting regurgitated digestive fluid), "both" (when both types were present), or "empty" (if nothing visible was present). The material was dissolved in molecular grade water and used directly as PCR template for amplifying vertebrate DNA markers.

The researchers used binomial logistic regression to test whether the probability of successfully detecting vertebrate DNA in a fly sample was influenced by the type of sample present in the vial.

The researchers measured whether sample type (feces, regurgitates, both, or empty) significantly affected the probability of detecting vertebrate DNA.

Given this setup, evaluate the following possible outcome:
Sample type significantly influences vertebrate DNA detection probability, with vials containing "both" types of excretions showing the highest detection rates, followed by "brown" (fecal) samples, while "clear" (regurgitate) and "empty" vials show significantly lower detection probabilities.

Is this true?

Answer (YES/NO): NO